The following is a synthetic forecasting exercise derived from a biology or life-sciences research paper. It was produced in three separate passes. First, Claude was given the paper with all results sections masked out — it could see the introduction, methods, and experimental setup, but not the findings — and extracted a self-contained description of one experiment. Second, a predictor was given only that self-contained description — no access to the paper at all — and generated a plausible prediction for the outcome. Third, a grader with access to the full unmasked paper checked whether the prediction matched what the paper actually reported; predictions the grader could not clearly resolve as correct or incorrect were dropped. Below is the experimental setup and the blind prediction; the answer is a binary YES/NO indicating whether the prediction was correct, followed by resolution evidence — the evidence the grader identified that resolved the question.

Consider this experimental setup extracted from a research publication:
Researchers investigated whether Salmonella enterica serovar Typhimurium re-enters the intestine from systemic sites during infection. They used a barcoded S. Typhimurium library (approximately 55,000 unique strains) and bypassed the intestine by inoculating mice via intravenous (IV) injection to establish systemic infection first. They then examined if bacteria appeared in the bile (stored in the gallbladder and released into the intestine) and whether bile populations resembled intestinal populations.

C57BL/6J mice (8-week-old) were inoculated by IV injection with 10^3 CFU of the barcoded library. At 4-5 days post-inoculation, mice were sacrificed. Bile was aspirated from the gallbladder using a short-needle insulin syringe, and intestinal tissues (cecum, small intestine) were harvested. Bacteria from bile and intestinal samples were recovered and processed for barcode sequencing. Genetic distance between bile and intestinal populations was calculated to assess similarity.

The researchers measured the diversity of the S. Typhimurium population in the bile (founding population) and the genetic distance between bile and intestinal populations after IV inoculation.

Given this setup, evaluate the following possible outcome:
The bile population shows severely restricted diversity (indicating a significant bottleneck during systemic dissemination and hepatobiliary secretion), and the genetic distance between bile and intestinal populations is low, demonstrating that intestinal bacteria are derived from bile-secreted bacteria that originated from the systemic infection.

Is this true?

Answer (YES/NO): NO